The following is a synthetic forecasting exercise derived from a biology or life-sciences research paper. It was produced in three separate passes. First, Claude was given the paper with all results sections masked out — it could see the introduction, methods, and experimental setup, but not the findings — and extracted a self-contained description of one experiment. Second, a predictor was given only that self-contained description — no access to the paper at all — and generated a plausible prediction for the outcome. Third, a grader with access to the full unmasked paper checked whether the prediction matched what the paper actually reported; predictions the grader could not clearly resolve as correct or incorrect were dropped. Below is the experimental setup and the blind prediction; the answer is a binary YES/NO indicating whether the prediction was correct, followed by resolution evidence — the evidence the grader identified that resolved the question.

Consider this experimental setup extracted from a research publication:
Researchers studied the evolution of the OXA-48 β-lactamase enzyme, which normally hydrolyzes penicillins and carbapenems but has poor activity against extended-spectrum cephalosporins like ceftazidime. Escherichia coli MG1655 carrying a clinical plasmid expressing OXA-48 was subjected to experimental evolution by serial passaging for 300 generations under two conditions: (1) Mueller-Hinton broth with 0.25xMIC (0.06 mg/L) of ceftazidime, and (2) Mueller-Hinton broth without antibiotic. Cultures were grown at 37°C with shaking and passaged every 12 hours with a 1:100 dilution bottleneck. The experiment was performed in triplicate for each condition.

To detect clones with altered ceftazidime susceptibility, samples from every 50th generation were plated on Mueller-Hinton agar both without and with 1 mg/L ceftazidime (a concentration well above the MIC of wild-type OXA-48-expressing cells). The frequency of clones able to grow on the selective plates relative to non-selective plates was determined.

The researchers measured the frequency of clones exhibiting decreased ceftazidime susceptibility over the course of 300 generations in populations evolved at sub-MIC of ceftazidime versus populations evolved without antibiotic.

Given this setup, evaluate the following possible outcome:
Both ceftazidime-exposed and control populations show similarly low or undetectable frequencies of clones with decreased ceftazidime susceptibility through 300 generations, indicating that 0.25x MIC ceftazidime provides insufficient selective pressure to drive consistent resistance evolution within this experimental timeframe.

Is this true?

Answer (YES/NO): NO